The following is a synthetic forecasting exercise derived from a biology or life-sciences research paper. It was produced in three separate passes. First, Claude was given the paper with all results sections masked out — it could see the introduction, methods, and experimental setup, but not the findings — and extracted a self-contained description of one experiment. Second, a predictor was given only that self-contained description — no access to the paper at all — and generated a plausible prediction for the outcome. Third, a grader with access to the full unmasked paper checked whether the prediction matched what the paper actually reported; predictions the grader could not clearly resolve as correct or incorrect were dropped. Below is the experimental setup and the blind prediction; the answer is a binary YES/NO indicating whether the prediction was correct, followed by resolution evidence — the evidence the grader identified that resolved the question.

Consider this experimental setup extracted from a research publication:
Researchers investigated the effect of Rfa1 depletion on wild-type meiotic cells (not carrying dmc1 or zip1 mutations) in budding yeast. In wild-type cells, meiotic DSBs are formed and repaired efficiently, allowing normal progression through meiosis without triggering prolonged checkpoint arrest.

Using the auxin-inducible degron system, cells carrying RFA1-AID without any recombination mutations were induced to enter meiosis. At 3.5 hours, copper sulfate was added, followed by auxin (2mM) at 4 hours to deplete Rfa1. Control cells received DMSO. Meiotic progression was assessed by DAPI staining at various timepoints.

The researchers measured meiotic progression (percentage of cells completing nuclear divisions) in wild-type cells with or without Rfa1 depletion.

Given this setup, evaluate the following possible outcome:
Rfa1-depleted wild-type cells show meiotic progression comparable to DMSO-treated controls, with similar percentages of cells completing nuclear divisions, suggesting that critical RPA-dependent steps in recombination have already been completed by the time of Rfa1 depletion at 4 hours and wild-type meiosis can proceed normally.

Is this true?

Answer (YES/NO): NO